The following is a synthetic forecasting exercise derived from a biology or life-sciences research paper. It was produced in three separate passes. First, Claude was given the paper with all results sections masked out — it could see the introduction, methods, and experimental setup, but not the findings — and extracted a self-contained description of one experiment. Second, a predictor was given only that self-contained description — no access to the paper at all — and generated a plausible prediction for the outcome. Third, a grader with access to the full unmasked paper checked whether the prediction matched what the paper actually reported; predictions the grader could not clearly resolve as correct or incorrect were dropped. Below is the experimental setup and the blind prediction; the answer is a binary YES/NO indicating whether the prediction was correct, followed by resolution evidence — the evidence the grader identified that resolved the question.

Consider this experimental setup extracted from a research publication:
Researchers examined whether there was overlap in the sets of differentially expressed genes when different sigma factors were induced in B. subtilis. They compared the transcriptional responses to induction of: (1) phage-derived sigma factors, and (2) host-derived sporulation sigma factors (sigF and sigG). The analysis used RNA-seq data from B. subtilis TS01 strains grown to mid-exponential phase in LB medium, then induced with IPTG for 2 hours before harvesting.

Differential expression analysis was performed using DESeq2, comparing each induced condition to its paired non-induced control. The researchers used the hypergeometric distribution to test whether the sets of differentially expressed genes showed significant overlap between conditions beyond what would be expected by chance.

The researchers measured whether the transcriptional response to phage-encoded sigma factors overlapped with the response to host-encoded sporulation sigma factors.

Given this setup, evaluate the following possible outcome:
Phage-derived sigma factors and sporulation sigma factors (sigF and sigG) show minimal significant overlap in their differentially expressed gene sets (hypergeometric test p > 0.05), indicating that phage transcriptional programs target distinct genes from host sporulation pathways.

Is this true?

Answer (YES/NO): NO